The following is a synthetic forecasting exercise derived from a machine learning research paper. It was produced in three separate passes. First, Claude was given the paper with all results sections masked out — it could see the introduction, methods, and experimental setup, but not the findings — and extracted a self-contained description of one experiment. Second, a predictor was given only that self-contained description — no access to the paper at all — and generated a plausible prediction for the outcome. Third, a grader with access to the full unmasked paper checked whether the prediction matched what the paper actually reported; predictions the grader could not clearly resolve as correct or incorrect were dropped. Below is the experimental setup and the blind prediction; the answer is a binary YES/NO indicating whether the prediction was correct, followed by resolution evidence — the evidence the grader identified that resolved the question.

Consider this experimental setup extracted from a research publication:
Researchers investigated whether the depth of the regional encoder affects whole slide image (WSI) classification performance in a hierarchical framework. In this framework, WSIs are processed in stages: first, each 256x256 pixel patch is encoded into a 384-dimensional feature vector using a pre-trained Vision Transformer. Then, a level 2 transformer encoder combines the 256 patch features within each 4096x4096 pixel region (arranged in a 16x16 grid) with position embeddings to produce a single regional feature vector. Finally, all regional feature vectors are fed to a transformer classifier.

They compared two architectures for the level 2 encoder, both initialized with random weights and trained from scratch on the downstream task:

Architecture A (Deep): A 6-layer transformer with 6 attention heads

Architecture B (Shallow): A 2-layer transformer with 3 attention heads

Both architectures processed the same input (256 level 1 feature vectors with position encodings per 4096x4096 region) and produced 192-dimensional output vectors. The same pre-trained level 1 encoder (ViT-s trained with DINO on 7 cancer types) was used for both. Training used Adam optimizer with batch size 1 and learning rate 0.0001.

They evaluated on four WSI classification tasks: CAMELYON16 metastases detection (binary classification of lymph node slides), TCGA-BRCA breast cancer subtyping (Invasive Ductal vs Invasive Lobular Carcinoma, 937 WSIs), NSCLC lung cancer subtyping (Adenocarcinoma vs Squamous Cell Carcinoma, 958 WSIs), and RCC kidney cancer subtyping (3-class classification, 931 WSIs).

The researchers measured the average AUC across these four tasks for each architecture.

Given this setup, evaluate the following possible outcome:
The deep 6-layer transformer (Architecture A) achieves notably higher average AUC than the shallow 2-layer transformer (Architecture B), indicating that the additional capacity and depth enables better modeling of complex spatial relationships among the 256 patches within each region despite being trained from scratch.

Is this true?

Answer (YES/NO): NO